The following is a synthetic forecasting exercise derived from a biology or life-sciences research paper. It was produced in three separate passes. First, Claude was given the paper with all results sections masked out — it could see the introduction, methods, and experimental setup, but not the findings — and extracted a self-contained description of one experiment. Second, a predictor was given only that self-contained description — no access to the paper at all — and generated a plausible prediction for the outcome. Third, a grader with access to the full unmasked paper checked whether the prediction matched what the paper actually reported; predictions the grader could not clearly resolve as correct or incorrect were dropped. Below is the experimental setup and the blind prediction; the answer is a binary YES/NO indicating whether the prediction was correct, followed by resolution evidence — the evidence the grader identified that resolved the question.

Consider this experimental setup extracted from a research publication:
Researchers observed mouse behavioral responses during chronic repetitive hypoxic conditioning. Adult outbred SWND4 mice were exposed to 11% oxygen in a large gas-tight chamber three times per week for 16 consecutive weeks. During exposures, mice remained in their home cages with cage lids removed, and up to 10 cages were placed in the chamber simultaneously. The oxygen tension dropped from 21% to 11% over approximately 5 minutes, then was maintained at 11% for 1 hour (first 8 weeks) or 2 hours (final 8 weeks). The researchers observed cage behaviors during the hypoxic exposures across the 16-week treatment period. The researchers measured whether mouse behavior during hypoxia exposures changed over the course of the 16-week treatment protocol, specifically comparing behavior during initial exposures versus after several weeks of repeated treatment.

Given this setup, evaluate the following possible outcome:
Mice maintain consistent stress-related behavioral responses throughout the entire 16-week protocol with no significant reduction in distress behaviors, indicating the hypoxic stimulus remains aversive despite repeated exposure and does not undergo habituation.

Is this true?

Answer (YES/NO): NO